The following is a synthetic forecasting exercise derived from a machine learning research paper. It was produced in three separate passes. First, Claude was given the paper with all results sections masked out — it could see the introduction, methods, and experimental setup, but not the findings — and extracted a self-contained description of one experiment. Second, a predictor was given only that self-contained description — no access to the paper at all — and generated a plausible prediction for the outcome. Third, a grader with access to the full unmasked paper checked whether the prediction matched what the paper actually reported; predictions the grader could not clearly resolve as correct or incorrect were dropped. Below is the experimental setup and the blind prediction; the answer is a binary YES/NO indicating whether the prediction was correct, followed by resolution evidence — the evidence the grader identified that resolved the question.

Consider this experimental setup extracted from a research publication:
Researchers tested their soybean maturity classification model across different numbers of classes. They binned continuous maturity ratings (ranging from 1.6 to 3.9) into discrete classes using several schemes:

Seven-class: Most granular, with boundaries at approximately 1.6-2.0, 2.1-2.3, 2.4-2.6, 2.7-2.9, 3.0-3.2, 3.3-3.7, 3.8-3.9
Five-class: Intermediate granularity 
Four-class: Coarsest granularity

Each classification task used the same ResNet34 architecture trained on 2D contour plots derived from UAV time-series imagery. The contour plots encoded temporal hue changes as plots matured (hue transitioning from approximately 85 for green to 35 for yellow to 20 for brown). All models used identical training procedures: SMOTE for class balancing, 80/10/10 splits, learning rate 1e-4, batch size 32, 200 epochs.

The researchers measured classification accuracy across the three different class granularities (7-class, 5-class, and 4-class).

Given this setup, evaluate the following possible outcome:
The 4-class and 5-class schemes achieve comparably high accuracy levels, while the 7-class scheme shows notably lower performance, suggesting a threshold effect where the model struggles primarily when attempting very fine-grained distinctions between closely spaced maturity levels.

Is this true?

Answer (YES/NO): YES